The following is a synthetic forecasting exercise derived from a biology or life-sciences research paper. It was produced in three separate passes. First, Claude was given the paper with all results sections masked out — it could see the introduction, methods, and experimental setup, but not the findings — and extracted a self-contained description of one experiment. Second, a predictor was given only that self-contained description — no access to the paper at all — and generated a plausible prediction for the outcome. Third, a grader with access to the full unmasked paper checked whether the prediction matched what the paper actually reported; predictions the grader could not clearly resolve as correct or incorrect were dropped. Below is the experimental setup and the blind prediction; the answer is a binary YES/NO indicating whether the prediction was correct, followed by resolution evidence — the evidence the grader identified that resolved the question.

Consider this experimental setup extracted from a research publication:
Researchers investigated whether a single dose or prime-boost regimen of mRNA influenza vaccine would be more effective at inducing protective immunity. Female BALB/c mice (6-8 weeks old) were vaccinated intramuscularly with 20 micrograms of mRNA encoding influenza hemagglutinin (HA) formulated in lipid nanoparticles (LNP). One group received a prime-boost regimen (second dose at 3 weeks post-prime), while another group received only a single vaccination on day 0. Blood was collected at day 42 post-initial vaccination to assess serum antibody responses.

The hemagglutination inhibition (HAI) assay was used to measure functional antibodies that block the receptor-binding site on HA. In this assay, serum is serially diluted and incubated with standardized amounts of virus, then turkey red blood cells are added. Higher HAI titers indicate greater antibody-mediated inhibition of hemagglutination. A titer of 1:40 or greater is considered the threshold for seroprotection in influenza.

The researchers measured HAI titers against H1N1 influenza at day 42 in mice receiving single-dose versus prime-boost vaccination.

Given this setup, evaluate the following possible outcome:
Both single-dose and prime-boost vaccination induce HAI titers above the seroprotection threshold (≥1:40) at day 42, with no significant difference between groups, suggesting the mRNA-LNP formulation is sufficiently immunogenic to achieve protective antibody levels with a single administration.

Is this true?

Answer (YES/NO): NO